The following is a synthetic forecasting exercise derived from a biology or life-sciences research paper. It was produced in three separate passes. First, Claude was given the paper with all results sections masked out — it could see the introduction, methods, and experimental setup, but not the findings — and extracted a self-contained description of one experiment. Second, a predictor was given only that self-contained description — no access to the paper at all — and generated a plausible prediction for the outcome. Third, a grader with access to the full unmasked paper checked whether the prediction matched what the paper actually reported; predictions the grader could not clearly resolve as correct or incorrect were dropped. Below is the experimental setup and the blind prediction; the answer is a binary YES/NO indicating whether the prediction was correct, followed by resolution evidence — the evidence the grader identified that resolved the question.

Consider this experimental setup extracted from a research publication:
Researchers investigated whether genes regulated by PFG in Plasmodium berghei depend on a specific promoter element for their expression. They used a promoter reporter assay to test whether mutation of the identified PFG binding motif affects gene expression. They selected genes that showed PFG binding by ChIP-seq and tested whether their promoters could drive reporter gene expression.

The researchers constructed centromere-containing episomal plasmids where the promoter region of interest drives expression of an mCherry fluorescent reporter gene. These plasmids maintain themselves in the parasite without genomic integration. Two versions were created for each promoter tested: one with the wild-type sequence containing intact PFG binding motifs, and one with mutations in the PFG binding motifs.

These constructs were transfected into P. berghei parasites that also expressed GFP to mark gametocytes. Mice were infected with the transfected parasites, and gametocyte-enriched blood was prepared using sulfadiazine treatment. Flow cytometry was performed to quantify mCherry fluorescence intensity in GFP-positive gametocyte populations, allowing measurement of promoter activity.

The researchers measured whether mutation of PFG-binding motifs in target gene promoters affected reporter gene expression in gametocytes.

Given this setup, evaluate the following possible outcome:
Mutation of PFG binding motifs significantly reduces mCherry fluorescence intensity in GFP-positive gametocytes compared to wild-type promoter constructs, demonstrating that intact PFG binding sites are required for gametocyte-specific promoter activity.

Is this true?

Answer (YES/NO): NO